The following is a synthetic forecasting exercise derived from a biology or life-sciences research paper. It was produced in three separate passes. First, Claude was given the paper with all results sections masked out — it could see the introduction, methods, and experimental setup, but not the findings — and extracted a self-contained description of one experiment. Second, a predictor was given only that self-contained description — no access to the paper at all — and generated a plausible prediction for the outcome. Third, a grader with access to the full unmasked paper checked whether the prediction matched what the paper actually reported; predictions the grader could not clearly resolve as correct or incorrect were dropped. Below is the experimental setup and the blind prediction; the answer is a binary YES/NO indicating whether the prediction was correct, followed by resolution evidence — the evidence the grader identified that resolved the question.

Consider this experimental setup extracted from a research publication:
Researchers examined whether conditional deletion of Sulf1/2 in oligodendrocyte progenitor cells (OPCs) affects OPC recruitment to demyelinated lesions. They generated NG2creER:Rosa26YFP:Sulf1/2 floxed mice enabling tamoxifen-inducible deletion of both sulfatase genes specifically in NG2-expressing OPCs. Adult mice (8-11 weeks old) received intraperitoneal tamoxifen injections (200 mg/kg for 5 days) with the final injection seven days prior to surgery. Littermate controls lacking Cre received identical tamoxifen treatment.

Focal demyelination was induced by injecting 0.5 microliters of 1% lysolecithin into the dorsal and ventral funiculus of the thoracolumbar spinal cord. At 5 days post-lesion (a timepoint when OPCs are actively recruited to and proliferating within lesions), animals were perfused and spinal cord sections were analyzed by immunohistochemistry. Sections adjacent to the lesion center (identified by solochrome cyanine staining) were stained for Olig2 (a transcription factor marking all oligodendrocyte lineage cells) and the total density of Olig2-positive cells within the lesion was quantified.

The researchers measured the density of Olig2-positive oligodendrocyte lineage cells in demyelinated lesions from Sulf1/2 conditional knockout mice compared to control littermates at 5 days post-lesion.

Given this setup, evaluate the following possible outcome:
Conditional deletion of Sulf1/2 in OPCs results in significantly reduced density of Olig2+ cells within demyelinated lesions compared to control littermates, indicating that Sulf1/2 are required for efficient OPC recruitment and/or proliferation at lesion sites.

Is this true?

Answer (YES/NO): NO